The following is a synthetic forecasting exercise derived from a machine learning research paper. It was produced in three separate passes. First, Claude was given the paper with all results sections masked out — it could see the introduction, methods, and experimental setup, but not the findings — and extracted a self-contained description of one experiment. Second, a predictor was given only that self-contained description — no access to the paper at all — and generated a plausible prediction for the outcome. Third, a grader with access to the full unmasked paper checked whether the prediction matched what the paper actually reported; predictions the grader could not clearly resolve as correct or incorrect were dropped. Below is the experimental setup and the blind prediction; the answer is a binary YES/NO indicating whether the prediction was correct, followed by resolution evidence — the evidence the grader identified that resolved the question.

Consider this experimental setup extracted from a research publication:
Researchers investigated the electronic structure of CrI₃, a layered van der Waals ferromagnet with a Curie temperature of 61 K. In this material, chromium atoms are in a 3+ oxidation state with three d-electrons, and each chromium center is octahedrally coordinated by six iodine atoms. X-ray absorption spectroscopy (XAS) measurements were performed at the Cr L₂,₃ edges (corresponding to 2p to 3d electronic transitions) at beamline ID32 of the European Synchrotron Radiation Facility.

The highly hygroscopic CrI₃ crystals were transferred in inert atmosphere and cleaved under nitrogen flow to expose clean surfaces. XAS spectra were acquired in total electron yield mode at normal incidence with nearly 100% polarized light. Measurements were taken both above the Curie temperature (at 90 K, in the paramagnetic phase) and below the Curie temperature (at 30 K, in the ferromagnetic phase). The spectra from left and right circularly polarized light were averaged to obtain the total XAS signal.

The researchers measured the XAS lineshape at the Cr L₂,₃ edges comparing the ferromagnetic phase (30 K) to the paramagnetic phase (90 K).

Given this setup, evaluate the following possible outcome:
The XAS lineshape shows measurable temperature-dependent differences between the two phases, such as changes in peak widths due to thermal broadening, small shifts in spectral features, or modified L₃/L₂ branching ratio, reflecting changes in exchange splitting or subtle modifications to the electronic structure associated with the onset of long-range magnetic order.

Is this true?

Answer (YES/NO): NO